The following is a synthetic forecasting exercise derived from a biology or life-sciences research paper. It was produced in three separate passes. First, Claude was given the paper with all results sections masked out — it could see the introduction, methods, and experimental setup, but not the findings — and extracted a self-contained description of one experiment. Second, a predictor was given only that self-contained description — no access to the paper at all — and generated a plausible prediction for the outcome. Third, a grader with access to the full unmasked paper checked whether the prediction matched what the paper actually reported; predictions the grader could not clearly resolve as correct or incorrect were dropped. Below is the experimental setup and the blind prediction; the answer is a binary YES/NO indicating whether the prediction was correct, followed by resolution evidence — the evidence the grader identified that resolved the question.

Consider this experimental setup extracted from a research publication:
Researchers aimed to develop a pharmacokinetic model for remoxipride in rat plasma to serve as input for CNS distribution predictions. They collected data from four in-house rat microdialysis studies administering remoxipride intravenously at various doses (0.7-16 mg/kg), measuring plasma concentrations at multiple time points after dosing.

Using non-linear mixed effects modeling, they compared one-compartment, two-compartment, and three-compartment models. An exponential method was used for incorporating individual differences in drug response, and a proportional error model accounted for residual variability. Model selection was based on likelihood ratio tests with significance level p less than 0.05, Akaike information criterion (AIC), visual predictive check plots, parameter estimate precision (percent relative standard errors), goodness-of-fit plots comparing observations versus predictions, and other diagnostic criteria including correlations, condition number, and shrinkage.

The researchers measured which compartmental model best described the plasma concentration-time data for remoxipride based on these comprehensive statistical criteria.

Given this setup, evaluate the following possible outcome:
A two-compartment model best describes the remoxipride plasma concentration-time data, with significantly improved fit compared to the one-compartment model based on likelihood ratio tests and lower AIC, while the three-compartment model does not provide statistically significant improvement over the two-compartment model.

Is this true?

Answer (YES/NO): NO